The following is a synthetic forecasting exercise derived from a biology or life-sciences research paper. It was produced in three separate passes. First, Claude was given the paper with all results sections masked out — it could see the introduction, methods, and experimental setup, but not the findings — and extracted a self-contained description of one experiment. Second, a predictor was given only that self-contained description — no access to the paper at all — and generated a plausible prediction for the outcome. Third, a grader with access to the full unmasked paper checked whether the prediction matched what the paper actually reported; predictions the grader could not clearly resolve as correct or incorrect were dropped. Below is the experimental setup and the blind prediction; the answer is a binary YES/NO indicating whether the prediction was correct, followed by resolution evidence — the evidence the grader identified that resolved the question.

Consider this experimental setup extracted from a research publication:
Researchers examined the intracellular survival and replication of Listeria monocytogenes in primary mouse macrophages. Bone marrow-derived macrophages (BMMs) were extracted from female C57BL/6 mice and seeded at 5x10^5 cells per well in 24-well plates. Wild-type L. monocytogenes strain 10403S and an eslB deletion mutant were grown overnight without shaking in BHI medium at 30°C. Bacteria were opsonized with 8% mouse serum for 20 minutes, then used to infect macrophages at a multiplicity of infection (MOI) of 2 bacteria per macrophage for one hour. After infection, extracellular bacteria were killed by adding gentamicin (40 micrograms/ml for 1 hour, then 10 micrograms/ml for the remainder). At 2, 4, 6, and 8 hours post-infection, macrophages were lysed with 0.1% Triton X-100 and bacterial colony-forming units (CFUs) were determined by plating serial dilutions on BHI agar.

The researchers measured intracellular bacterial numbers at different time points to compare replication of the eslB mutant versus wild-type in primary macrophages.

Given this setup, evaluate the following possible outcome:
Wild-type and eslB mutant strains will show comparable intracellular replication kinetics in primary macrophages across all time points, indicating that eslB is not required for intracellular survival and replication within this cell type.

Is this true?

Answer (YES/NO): YES